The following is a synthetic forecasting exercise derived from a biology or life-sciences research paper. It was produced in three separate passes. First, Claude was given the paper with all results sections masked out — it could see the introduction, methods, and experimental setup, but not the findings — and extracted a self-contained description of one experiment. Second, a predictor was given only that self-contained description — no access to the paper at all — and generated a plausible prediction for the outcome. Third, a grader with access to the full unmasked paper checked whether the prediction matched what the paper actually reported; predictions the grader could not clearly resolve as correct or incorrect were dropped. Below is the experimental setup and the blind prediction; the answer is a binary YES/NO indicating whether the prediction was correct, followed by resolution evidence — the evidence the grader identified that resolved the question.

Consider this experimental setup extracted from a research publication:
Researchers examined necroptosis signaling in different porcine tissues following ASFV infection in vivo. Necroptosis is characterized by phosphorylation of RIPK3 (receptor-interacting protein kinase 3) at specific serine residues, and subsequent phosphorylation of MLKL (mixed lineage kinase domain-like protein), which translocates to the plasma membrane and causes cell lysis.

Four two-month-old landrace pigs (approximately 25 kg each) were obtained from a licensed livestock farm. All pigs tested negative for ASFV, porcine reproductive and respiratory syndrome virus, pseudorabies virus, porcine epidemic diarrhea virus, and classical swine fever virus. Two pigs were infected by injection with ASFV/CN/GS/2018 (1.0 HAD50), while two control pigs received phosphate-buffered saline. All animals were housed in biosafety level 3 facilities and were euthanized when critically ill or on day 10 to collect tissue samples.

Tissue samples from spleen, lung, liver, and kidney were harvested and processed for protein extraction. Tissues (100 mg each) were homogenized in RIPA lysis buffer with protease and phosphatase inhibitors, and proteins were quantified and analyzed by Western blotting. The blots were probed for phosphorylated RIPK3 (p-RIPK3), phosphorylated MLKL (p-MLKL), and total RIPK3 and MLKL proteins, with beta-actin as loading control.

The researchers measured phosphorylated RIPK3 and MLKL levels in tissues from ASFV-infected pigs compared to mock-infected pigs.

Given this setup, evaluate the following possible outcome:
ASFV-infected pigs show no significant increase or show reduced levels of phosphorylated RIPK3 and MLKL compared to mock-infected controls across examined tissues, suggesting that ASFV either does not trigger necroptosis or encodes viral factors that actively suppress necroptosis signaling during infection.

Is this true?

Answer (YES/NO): NO